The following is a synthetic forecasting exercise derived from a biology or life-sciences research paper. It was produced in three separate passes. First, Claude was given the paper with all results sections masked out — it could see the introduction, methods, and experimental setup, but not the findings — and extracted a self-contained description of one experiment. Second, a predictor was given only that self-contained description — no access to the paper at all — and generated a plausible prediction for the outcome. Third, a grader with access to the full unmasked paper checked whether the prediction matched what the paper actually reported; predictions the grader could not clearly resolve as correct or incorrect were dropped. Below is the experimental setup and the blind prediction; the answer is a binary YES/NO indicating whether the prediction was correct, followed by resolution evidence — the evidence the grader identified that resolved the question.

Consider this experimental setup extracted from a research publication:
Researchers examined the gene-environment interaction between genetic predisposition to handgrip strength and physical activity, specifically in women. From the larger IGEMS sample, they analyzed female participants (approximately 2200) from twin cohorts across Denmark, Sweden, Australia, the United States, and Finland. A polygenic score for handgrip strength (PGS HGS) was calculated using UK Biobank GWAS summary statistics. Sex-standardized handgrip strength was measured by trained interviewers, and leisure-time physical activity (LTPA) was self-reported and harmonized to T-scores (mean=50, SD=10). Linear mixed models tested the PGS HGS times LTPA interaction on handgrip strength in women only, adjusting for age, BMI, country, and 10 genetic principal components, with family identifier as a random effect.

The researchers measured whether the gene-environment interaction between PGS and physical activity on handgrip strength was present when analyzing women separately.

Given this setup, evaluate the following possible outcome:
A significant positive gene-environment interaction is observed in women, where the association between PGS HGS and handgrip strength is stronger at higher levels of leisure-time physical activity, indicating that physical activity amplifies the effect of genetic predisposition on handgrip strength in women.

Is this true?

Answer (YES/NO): NO